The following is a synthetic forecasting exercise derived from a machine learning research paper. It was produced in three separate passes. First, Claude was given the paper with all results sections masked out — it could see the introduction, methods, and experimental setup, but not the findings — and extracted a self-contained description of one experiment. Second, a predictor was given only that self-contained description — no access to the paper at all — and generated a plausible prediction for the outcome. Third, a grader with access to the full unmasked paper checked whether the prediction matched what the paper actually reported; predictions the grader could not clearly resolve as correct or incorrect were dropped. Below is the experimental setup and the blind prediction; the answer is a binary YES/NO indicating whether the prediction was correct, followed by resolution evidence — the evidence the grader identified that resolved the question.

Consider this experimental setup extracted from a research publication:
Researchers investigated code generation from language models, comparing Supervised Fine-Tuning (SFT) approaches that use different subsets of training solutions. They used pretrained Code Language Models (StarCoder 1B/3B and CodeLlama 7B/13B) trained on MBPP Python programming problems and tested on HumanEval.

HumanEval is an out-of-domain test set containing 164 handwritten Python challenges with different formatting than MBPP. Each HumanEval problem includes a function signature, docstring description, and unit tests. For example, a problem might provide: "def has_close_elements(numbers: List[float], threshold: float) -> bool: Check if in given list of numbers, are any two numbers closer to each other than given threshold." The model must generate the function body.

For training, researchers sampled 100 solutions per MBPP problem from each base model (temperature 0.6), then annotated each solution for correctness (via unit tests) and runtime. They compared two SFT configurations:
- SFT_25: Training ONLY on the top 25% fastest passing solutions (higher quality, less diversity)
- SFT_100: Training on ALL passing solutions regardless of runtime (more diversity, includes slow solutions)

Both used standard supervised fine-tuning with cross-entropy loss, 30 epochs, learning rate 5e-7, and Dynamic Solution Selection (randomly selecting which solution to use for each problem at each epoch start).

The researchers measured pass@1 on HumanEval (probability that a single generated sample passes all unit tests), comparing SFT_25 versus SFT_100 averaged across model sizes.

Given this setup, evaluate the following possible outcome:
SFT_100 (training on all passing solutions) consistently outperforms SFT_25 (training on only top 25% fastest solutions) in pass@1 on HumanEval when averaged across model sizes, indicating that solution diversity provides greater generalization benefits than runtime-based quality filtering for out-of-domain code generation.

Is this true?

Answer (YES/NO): NO